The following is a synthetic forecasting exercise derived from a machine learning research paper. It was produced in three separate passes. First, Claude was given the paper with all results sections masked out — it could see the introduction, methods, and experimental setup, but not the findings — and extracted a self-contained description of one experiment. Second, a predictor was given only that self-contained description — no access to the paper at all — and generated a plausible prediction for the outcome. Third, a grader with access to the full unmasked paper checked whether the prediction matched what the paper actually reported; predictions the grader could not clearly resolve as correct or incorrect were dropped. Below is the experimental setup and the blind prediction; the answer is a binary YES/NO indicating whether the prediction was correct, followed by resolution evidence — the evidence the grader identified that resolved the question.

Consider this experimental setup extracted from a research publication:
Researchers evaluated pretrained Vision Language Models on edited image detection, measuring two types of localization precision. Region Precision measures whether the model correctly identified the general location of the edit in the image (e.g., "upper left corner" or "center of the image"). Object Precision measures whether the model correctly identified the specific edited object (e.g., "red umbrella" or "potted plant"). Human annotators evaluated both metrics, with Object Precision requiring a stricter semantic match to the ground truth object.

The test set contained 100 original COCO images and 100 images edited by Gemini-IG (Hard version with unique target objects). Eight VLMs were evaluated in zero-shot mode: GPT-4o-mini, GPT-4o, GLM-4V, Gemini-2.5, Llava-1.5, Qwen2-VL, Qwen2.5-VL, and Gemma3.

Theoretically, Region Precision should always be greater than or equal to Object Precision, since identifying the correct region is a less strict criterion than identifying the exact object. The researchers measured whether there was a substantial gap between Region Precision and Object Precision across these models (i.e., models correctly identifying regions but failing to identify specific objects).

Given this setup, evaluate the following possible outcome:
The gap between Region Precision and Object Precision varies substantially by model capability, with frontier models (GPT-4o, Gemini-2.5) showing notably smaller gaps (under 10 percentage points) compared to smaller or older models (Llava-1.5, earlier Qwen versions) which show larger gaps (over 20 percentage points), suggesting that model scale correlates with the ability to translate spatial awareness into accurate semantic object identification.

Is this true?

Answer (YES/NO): NO